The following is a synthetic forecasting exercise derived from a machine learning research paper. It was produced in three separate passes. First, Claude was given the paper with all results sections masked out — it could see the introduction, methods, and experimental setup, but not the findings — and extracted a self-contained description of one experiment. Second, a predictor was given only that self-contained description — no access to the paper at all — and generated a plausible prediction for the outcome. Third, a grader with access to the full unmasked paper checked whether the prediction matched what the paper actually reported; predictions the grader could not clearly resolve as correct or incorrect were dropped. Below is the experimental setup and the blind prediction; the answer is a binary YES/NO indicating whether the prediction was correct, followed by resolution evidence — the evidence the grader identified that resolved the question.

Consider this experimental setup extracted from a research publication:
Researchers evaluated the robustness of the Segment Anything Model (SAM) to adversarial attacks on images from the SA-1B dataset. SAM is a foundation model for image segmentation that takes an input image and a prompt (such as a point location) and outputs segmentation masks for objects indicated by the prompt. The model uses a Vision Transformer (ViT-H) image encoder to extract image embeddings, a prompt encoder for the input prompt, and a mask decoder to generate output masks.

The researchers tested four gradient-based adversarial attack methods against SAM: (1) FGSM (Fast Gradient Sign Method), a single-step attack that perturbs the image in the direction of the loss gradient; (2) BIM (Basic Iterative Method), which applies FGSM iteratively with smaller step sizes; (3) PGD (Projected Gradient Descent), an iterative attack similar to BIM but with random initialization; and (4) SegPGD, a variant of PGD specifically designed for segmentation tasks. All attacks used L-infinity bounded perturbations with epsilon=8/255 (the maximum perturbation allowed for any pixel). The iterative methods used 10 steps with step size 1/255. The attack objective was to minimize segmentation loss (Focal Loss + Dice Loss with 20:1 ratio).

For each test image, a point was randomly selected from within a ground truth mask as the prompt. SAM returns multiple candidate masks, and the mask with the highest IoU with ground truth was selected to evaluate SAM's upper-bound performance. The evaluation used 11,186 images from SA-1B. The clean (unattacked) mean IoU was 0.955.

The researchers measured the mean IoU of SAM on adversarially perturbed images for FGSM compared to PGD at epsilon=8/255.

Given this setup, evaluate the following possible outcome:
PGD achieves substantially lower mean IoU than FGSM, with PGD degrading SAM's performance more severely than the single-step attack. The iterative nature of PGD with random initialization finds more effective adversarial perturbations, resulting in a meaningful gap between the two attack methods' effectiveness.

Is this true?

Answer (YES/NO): YES